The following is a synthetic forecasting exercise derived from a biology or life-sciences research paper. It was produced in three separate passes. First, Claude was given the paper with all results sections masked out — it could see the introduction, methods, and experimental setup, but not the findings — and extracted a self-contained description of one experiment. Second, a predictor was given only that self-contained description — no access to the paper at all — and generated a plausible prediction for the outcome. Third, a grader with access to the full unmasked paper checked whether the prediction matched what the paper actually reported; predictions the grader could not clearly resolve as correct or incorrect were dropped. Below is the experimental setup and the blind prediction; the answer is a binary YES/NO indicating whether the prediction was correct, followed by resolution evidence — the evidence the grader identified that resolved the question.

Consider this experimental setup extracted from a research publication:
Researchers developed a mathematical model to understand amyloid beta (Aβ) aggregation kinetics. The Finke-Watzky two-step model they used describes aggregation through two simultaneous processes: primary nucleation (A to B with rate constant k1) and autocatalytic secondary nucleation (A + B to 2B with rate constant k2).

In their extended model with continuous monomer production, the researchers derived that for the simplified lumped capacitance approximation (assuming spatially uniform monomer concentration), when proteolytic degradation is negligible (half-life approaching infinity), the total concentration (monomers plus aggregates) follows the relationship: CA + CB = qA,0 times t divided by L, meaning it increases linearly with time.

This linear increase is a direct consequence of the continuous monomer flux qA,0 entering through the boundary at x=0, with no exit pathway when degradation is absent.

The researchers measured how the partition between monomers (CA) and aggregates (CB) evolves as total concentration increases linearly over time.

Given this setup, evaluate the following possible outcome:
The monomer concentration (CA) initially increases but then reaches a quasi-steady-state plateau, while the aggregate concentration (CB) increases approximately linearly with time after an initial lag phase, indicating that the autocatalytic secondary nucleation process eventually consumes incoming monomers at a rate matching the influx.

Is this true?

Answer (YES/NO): NO